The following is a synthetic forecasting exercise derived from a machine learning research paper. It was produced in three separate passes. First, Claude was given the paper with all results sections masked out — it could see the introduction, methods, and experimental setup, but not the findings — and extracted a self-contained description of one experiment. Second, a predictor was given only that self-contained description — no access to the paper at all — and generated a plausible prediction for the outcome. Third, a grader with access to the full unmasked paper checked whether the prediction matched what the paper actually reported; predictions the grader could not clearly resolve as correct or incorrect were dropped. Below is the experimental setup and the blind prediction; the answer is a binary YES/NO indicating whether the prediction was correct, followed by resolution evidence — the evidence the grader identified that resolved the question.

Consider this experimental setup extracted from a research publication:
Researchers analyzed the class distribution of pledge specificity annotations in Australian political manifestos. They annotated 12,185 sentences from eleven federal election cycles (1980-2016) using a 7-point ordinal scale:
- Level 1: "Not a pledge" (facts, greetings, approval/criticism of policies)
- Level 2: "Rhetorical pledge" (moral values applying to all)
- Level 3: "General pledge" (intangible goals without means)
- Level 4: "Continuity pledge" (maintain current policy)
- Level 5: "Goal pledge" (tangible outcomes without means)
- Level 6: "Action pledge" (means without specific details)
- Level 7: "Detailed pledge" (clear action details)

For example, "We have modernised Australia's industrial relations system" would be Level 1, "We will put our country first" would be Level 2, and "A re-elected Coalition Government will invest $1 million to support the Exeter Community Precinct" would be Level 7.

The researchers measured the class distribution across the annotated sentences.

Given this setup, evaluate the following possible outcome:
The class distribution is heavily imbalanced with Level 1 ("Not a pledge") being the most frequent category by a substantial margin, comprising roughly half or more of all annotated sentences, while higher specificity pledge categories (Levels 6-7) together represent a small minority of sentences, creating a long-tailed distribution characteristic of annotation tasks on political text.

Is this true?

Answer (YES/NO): NO